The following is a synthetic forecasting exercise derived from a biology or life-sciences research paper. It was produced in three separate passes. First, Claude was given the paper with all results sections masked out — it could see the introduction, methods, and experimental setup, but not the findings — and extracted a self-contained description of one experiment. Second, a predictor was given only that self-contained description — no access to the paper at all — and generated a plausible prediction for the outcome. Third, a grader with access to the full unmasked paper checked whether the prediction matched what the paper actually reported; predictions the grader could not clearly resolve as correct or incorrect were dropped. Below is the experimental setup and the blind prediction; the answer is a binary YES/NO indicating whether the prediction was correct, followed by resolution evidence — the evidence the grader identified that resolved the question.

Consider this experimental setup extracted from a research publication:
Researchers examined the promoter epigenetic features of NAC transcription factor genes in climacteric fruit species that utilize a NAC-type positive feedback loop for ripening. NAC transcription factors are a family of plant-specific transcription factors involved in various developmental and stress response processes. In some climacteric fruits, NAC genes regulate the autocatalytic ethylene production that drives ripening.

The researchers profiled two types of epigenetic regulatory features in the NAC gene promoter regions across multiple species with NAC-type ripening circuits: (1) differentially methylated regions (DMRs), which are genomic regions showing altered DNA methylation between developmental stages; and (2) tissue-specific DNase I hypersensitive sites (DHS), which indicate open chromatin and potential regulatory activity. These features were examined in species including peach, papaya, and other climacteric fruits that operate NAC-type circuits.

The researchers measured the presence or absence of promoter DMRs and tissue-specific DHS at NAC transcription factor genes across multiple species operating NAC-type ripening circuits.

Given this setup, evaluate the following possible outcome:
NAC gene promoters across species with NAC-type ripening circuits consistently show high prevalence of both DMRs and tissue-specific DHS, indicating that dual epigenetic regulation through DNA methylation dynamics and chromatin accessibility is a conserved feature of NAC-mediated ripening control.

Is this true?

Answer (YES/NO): NO